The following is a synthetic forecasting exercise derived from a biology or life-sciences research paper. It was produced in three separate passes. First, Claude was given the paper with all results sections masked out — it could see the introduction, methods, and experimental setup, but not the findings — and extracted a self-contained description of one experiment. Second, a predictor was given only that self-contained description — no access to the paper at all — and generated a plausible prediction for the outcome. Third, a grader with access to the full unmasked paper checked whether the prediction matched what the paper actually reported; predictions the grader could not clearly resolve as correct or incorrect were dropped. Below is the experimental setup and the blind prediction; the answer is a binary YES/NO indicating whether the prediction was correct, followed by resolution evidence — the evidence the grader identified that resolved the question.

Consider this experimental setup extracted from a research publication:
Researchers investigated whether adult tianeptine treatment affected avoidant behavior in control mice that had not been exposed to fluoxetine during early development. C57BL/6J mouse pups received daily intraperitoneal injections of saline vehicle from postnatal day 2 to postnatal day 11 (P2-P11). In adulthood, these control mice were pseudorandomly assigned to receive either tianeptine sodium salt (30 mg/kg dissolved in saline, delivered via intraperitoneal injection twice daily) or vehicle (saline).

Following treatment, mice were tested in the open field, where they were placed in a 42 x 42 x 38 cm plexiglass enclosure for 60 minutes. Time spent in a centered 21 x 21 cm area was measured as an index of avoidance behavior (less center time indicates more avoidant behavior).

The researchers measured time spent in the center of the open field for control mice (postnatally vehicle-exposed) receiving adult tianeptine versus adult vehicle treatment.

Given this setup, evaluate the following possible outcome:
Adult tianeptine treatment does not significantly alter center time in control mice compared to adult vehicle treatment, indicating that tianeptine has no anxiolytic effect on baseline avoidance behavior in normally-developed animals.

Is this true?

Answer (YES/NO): NO